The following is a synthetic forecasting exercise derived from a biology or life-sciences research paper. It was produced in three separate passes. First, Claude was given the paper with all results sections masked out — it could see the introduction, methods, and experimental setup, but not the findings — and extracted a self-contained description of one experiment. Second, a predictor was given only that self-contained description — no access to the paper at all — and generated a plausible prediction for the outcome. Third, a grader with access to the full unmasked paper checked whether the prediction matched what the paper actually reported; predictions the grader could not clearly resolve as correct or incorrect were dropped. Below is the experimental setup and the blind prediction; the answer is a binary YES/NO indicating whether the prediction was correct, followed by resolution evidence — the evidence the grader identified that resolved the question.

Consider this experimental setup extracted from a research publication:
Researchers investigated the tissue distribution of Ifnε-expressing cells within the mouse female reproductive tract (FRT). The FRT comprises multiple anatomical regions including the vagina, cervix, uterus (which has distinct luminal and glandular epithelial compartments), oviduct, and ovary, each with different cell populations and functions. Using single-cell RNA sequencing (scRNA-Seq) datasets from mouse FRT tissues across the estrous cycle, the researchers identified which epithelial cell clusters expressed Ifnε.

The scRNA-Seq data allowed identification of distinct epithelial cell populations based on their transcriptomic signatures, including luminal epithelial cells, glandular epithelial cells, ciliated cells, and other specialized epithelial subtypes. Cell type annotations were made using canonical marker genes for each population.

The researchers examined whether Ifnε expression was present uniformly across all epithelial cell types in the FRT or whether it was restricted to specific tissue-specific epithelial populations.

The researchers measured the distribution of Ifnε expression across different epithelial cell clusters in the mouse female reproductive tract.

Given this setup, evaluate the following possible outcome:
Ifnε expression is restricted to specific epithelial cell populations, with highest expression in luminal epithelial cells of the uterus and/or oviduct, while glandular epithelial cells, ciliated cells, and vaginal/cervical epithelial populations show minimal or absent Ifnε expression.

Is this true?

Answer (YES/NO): NO